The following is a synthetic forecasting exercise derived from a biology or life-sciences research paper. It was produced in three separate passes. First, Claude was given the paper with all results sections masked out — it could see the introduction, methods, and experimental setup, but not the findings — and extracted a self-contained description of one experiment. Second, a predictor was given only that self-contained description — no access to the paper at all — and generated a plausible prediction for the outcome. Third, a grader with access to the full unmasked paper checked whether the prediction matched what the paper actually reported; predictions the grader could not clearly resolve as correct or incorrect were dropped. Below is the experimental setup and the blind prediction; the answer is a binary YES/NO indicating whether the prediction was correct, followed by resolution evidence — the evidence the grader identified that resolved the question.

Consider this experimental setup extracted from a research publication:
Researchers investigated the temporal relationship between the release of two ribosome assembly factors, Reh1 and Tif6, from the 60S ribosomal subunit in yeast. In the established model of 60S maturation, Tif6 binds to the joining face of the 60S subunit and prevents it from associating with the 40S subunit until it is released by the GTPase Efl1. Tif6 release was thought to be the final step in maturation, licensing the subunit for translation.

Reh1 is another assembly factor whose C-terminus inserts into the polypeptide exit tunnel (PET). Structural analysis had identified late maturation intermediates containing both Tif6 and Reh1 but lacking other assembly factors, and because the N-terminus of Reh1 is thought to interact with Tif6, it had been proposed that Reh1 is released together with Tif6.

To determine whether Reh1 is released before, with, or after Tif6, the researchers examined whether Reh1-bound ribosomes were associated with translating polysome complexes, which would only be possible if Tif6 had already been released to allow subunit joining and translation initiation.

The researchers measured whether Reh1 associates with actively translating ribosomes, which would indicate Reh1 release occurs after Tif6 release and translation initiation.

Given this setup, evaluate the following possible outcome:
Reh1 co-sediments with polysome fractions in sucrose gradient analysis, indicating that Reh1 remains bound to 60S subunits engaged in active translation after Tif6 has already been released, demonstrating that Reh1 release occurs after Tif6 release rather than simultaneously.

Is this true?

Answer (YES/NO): YES